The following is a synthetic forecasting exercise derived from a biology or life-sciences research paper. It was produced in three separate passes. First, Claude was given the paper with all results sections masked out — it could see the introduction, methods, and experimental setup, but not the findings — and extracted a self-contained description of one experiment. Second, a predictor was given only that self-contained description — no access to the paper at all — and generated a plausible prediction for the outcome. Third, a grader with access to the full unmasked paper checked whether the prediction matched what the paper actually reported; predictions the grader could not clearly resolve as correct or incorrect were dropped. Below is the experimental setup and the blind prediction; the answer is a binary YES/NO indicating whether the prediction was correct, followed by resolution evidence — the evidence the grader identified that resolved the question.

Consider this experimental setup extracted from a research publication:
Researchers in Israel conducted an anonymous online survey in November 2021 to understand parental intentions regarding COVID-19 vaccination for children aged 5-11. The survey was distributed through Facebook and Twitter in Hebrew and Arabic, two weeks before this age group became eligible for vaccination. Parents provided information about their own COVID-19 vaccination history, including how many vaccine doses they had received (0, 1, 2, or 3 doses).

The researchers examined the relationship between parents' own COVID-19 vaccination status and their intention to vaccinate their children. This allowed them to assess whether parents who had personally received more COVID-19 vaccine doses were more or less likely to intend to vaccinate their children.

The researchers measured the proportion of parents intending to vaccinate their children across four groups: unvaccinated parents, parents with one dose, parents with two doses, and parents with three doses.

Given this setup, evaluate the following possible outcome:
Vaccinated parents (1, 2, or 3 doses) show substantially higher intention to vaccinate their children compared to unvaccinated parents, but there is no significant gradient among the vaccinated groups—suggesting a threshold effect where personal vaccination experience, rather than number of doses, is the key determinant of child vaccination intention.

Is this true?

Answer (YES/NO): NO